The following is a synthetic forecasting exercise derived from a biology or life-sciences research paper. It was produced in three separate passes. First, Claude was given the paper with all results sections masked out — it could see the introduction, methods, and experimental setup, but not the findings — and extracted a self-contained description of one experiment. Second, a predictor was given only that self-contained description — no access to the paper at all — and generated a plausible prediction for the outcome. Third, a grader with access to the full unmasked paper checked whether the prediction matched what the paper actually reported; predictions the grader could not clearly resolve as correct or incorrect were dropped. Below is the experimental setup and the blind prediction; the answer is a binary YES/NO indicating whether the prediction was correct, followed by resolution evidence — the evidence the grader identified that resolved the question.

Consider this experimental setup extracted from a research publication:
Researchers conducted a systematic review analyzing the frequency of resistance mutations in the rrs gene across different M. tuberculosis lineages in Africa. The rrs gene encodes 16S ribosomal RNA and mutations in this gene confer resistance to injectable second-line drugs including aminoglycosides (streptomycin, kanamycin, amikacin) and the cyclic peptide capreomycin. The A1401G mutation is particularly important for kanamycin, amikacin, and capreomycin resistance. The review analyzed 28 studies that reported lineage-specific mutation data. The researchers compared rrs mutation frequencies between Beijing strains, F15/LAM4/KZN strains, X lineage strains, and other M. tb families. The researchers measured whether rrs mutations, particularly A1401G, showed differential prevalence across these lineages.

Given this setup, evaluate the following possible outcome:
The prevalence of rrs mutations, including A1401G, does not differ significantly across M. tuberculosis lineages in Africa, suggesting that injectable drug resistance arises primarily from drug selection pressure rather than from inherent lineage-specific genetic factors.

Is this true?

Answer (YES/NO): NO